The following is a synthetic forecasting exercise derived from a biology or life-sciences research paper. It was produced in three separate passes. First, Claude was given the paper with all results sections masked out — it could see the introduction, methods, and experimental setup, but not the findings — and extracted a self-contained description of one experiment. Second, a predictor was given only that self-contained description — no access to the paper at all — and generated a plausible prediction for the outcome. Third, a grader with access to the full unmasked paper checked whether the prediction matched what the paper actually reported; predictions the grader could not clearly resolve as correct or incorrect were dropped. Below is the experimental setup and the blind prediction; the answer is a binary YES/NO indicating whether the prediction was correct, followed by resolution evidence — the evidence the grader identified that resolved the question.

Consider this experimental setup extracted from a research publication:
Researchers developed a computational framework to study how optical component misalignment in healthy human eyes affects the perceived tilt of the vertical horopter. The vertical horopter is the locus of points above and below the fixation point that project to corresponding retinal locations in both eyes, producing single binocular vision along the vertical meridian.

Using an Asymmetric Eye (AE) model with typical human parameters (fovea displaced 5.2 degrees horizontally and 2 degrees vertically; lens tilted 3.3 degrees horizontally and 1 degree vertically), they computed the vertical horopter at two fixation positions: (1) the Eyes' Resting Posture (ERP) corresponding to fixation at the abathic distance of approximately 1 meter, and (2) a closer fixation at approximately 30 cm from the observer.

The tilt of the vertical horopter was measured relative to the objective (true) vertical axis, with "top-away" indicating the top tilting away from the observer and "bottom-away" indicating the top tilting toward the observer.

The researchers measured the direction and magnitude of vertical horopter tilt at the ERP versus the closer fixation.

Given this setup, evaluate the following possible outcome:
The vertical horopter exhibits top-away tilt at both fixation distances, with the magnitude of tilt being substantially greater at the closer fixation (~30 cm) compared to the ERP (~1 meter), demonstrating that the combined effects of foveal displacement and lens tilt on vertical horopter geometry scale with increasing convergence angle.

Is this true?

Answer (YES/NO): NO